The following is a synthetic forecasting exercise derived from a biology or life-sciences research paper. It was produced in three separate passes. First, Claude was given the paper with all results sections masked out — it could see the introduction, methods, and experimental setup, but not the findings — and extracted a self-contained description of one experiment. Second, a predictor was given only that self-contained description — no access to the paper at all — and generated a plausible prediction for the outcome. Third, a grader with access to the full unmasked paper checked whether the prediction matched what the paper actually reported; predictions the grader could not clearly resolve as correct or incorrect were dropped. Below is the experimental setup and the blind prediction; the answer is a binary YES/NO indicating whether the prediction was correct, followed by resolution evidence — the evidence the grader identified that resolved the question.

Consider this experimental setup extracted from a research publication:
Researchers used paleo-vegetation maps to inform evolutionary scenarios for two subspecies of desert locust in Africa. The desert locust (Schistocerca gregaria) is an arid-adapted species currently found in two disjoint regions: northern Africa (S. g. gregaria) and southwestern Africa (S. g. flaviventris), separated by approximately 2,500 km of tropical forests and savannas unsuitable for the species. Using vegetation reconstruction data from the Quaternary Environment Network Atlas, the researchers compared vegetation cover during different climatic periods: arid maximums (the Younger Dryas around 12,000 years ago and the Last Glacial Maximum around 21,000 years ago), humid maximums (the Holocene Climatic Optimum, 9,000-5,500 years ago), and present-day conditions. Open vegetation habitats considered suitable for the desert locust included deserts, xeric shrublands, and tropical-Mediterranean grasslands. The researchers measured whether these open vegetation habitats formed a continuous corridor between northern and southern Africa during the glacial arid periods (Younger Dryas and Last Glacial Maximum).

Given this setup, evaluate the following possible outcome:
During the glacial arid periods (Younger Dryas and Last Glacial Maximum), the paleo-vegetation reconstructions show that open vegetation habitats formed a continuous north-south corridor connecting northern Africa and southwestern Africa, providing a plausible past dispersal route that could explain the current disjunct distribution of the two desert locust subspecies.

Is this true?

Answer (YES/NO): NO